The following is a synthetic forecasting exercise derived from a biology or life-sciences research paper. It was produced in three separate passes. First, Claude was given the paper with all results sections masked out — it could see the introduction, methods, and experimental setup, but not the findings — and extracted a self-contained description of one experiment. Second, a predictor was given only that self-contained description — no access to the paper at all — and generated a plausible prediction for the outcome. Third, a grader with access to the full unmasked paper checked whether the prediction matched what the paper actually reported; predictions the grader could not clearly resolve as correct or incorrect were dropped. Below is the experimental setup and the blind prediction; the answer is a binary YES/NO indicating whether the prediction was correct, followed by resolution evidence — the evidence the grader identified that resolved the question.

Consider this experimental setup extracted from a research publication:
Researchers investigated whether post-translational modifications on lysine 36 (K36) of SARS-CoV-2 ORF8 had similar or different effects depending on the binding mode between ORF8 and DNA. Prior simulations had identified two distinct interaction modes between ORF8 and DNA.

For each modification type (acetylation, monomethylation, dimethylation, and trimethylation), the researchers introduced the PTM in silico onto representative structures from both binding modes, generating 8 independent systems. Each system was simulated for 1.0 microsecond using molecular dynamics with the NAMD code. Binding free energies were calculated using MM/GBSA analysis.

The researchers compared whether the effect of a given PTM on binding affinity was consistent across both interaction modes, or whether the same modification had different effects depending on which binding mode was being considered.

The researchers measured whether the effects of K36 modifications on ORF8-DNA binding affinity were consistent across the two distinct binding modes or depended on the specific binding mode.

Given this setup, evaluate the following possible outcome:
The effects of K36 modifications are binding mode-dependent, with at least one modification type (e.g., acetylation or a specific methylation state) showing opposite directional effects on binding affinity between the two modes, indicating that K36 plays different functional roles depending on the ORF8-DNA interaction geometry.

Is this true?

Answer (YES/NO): NO